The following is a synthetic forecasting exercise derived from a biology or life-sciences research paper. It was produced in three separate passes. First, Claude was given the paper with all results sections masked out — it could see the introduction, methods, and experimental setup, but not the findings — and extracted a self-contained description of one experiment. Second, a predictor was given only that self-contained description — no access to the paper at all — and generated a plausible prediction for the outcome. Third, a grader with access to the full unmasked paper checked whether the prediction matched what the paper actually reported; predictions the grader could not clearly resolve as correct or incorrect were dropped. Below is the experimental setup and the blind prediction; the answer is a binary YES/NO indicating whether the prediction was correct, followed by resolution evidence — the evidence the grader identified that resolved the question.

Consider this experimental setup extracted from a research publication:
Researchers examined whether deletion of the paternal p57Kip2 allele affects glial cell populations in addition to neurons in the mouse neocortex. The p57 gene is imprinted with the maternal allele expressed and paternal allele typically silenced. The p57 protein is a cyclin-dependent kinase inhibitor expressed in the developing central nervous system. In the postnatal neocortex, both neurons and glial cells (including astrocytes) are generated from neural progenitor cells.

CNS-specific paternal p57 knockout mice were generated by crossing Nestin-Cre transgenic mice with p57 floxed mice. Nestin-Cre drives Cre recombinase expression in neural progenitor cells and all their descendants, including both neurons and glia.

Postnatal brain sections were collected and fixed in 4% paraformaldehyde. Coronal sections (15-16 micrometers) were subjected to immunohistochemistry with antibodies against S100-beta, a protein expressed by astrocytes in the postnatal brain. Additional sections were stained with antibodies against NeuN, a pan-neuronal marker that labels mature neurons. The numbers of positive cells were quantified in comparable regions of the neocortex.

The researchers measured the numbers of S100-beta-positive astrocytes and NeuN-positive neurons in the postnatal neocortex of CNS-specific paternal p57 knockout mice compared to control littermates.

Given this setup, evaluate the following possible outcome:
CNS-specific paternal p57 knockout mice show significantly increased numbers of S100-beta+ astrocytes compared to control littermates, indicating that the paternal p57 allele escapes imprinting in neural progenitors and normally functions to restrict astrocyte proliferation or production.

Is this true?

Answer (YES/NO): NO